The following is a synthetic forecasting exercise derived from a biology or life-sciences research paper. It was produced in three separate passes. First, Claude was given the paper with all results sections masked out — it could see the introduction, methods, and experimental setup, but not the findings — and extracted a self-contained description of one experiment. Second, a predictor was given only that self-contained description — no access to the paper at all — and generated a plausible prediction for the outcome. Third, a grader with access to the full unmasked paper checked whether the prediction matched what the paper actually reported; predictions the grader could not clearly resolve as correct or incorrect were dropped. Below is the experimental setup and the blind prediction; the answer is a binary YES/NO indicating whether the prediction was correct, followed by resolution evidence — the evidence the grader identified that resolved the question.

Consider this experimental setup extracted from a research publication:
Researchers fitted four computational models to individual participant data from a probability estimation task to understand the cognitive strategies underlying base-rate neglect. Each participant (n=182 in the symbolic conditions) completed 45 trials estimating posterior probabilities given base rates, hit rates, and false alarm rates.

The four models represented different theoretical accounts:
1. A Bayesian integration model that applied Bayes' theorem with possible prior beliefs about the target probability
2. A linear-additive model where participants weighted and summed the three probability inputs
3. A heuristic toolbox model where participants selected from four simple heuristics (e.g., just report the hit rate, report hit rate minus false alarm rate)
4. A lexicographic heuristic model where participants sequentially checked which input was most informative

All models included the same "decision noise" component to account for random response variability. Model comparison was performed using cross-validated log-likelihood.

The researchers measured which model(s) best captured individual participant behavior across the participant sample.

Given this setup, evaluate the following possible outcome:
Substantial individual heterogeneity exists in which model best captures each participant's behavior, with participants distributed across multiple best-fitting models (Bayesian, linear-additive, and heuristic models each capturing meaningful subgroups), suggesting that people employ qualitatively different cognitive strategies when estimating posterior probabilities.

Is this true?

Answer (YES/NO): NO